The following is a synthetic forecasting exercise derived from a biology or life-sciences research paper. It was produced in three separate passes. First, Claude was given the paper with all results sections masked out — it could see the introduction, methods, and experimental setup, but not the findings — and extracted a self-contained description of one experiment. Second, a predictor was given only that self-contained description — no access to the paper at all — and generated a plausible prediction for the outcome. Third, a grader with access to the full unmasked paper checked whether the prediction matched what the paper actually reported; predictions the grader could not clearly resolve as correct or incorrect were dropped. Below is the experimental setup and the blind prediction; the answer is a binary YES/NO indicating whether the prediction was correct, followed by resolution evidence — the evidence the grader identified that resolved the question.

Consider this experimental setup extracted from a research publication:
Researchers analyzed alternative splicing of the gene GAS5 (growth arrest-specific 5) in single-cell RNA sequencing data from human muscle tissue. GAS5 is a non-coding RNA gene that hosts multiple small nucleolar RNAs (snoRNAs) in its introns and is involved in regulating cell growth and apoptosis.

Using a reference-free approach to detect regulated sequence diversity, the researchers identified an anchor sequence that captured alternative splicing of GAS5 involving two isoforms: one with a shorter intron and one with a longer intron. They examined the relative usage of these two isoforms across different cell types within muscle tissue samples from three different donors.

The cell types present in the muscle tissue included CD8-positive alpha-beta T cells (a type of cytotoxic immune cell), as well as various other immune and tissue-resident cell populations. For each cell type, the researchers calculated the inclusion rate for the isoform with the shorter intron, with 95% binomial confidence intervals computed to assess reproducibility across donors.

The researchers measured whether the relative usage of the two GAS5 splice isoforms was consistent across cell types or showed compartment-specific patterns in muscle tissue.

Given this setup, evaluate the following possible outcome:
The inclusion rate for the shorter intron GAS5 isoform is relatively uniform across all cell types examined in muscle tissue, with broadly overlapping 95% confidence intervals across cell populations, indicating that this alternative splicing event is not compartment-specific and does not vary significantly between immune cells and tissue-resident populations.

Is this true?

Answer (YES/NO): NO